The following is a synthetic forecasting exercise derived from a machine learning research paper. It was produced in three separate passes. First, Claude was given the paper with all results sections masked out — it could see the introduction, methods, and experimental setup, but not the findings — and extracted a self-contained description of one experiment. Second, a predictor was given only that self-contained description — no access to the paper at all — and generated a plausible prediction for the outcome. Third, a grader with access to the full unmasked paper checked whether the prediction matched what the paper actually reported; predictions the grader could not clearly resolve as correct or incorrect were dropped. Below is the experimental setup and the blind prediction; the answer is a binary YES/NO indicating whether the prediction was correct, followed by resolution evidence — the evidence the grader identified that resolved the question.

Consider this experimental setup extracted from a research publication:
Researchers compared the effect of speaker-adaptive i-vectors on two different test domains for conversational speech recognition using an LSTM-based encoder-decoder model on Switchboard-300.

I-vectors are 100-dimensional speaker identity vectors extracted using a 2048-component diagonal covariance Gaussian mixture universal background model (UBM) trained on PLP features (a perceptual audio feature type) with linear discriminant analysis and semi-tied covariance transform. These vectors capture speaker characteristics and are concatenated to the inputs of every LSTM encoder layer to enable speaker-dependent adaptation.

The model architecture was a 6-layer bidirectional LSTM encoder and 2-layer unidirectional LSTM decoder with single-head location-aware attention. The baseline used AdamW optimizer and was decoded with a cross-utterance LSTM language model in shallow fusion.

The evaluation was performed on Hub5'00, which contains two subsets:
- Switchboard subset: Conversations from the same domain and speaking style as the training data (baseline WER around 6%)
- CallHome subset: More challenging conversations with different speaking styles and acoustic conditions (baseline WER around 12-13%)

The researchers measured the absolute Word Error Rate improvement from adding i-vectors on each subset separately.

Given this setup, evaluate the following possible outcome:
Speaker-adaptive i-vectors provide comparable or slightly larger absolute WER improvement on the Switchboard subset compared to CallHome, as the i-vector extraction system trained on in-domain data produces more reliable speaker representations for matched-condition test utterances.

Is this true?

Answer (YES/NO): NO